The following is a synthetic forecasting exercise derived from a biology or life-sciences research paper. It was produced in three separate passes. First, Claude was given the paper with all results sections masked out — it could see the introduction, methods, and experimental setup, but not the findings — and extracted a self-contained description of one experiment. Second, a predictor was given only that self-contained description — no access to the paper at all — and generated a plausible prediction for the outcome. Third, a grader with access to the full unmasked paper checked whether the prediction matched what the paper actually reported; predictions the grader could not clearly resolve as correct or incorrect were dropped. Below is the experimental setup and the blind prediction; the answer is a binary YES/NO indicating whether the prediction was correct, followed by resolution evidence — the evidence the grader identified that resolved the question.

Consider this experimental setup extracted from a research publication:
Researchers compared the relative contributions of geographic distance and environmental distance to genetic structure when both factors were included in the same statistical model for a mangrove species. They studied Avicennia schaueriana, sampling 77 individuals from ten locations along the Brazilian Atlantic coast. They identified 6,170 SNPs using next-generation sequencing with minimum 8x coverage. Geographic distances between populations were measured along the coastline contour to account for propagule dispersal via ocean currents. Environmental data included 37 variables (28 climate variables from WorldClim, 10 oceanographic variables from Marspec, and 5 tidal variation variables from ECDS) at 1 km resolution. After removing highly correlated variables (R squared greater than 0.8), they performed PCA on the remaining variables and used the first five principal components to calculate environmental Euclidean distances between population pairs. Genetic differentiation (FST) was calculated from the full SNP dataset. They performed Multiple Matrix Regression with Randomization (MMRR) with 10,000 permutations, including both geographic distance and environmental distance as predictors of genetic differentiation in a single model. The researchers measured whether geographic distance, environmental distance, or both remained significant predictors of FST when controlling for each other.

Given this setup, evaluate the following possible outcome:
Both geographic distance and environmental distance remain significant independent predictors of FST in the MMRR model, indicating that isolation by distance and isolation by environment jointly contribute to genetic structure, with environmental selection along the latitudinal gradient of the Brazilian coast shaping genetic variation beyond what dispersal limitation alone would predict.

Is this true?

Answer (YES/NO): YES